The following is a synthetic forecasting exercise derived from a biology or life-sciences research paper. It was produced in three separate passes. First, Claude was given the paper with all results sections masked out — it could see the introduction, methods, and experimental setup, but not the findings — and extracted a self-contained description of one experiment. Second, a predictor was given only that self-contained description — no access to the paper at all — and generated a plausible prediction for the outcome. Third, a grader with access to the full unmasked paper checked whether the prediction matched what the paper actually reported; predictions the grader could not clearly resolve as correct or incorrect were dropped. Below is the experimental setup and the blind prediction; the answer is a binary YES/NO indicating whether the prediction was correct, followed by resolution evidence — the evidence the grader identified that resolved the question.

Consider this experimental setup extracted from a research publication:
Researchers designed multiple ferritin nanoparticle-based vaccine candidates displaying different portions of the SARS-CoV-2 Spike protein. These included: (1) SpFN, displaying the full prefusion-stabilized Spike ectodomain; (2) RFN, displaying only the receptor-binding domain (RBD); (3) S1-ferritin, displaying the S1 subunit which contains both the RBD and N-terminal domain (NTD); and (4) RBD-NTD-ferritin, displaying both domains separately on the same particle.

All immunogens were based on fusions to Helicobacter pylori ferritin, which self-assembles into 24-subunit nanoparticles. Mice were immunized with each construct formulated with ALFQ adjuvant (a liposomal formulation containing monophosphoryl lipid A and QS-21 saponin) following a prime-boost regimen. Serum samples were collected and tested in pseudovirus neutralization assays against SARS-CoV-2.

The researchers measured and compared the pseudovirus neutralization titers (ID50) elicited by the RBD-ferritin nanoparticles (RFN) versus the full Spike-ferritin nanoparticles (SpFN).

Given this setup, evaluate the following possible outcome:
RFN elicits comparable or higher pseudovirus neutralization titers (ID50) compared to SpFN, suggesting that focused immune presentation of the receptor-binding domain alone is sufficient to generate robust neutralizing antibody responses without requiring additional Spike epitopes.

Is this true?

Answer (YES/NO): NO